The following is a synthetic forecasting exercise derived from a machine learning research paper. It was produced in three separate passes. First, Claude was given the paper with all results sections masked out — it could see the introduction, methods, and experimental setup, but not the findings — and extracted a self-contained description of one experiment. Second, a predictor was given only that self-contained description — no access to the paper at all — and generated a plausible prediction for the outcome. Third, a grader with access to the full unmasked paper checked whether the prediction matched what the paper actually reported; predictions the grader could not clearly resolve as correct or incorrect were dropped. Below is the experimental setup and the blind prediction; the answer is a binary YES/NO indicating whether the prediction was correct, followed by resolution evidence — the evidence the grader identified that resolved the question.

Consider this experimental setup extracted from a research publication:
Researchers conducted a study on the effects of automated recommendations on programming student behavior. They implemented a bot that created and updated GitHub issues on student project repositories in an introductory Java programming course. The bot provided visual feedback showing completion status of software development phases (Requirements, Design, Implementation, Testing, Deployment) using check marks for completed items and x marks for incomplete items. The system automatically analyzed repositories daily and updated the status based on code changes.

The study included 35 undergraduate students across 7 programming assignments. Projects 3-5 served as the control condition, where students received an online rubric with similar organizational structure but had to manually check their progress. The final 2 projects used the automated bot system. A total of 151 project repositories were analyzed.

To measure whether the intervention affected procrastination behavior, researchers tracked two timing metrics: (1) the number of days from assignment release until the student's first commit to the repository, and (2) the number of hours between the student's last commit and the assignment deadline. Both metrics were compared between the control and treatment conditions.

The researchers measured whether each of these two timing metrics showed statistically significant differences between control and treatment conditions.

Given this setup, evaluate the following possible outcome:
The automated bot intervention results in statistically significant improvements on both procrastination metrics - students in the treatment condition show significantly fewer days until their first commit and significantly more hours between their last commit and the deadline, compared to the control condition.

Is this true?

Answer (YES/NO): NO